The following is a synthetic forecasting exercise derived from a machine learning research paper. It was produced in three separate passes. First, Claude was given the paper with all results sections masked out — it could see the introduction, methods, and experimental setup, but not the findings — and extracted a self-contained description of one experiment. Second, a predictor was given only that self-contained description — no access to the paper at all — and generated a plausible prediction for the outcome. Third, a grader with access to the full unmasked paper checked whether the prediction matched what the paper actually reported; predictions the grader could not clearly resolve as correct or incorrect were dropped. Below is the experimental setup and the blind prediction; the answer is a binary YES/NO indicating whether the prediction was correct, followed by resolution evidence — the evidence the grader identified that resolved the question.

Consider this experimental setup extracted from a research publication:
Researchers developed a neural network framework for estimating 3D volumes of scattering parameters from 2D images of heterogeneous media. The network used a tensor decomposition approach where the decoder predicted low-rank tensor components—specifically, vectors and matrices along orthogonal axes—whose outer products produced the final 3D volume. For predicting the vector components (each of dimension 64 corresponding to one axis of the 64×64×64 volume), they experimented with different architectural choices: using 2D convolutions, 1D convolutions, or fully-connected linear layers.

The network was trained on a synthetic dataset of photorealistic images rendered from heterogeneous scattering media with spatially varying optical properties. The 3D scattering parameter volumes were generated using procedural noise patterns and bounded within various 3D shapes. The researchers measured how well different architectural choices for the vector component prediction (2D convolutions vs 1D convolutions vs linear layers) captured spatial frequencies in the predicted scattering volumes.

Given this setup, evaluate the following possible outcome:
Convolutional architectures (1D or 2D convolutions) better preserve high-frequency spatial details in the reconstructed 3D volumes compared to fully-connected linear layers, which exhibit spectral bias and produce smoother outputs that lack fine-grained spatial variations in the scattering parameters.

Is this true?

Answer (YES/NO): NO